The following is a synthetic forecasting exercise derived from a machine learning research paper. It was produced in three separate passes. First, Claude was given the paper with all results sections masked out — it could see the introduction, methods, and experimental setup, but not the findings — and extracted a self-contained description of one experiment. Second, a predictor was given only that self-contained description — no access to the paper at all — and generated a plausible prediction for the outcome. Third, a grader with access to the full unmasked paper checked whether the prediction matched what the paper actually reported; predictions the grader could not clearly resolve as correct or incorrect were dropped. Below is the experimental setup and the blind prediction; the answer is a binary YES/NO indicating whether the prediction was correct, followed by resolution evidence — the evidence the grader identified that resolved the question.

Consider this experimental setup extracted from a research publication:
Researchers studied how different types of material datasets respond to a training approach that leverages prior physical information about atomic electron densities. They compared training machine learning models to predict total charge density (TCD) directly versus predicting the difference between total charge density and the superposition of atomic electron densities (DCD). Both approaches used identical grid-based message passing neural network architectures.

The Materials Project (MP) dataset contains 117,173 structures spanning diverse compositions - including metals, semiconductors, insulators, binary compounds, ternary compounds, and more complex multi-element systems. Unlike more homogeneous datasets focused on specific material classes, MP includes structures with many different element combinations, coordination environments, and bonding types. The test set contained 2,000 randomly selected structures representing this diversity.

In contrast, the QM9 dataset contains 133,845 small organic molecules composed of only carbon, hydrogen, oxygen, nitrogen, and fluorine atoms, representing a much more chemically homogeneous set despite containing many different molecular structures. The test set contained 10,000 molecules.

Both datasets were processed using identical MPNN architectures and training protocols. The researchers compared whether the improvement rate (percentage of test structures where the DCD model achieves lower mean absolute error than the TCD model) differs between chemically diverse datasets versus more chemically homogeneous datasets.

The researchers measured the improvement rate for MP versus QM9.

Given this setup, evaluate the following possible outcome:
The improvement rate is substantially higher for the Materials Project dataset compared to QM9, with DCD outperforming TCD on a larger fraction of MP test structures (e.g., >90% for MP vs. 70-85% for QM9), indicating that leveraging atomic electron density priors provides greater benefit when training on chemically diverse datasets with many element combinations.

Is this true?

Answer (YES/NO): NO